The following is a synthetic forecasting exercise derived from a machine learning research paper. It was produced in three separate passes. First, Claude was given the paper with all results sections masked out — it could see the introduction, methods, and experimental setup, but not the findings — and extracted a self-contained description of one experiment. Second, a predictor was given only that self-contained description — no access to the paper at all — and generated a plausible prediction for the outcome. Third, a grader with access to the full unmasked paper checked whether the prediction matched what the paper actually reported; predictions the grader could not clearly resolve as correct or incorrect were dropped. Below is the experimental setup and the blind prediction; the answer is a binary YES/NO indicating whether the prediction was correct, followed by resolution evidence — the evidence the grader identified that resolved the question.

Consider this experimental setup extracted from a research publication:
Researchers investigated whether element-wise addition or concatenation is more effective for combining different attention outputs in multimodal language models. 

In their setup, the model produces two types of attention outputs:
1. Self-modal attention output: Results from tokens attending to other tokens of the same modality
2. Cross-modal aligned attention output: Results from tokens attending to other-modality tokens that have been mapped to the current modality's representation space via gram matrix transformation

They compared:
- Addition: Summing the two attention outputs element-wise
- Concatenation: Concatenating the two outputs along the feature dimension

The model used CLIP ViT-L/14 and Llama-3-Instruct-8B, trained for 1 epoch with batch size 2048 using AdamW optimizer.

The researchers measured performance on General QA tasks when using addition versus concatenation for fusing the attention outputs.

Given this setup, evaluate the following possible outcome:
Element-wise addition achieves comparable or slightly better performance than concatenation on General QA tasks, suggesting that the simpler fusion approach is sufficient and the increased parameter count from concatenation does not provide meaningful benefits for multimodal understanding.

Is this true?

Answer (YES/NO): NO